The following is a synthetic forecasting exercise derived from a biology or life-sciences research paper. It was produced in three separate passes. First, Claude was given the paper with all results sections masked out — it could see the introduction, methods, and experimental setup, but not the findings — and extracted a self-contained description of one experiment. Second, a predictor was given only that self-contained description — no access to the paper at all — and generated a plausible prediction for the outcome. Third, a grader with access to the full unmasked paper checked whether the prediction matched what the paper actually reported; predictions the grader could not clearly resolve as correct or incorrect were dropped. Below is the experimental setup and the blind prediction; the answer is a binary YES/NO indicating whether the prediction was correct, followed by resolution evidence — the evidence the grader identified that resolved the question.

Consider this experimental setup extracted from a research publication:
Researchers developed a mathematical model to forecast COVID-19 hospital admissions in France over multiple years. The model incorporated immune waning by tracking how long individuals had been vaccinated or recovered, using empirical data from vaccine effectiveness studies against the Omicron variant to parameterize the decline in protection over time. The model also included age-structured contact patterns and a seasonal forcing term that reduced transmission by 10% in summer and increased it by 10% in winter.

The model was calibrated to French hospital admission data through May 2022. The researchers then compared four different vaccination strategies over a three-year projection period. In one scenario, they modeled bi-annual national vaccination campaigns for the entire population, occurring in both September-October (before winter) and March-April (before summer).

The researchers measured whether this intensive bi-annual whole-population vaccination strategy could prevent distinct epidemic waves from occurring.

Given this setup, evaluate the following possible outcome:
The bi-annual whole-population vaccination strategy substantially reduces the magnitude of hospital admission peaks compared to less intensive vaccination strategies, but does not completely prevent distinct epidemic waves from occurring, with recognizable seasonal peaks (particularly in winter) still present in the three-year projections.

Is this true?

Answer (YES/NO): YES